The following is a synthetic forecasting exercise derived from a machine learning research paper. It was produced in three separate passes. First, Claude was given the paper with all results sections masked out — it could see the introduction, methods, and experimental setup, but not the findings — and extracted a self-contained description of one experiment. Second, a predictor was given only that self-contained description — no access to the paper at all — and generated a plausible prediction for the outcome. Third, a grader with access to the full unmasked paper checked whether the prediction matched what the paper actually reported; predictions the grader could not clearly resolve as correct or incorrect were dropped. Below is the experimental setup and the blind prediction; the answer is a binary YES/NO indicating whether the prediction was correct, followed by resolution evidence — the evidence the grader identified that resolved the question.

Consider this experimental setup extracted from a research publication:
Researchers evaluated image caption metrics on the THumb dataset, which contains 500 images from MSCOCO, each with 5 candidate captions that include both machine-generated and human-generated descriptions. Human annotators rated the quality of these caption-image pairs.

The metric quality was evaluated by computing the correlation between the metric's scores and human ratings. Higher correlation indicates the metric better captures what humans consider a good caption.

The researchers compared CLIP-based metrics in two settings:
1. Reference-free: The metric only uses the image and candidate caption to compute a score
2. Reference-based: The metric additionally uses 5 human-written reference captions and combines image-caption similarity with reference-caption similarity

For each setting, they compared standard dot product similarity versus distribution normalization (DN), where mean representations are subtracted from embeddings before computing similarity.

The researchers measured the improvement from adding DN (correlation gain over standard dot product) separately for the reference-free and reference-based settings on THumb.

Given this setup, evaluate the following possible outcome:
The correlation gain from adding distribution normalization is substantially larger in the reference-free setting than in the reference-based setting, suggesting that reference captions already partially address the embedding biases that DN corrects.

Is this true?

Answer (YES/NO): YES